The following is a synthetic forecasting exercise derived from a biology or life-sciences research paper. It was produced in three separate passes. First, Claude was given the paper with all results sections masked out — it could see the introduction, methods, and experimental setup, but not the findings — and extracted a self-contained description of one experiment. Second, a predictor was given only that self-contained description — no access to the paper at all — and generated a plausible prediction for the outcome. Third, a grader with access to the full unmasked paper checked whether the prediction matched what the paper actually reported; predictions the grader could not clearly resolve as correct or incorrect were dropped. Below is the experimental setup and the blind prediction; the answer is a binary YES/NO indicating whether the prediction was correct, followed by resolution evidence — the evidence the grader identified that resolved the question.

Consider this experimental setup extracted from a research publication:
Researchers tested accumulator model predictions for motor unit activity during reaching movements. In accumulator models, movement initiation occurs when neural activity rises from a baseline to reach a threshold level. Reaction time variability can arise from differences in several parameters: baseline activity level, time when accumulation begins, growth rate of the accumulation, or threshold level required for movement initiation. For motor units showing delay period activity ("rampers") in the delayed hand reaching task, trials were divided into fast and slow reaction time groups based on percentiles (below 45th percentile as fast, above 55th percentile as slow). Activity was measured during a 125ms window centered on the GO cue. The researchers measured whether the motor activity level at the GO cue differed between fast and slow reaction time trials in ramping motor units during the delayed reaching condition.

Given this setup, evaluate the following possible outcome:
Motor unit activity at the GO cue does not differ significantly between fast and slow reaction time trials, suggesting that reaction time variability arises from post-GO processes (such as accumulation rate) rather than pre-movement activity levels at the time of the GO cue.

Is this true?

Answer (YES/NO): NO